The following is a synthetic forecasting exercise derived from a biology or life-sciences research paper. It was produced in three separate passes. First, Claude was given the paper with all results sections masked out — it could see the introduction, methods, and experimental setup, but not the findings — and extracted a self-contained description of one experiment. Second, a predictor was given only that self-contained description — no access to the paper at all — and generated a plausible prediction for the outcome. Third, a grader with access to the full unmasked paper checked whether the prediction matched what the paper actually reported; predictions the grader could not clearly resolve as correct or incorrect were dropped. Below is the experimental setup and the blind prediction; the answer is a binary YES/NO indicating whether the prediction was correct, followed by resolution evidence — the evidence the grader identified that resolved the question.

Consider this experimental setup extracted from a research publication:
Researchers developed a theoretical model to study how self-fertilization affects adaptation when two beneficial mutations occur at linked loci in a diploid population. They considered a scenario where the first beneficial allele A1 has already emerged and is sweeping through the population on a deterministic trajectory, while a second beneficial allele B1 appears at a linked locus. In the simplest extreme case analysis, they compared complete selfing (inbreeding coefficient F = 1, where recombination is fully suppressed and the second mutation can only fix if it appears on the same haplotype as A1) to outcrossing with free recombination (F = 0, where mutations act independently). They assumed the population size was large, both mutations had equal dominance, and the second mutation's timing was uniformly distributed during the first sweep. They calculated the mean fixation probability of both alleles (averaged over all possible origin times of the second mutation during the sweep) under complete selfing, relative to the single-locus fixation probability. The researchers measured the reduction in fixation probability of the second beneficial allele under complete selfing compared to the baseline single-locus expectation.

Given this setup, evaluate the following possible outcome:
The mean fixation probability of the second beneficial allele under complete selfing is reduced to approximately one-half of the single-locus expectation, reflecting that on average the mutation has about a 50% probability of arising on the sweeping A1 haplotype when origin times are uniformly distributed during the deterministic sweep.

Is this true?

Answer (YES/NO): YES